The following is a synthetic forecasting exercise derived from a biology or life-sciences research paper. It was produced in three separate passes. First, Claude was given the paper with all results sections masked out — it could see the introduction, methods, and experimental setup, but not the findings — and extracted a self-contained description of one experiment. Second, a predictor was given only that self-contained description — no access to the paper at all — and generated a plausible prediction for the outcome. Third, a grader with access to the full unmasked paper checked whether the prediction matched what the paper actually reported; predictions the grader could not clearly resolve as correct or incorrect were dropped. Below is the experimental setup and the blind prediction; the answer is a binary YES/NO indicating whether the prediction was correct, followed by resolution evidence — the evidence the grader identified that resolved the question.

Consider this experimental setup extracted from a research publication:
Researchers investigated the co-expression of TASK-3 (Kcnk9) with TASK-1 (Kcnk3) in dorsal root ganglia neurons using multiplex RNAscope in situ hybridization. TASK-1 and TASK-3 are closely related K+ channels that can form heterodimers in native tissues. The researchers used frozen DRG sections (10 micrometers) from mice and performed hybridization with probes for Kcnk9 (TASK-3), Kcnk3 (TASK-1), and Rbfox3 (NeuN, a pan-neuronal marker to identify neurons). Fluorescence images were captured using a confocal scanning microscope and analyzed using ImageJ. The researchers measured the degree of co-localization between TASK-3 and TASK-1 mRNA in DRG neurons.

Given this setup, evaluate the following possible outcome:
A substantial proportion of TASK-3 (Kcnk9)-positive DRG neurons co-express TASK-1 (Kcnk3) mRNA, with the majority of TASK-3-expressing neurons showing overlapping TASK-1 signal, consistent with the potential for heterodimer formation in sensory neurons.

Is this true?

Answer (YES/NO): YES